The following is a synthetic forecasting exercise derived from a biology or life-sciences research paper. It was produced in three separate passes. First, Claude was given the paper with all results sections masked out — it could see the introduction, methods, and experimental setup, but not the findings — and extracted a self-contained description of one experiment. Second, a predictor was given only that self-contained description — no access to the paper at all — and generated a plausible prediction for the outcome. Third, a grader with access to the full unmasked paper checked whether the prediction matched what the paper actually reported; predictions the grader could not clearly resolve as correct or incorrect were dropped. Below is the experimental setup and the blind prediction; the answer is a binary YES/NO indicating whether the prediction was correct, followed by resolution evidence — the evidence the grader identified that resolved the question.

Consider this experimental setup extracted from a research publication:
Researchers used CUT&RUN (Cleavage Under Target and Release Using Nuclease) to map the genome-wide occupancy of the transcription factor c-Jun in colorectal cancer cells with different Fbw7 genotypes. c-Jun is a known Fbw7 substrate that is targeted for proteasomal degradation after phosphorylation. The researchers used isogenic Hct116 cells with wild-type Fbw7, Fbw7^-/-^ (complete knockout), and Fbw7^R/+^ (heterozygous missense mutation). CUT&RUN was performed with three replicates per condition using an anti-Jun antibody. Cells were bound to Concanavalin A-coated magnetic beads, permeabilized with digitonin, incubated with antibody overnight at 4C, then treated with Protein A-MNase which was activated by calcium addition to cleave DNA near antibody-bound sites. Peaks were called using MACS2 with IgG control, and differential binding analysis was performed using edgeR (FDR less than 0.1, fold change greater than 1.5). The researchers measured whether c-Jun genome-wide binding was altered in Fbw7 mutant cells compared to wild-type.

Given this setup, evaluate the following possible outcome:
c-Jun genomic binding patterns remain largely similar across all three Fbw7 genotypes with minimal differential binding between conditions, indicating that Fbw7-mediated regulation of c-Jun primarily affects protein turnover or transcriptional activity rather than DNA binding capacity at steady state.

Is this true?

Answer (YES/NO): NO